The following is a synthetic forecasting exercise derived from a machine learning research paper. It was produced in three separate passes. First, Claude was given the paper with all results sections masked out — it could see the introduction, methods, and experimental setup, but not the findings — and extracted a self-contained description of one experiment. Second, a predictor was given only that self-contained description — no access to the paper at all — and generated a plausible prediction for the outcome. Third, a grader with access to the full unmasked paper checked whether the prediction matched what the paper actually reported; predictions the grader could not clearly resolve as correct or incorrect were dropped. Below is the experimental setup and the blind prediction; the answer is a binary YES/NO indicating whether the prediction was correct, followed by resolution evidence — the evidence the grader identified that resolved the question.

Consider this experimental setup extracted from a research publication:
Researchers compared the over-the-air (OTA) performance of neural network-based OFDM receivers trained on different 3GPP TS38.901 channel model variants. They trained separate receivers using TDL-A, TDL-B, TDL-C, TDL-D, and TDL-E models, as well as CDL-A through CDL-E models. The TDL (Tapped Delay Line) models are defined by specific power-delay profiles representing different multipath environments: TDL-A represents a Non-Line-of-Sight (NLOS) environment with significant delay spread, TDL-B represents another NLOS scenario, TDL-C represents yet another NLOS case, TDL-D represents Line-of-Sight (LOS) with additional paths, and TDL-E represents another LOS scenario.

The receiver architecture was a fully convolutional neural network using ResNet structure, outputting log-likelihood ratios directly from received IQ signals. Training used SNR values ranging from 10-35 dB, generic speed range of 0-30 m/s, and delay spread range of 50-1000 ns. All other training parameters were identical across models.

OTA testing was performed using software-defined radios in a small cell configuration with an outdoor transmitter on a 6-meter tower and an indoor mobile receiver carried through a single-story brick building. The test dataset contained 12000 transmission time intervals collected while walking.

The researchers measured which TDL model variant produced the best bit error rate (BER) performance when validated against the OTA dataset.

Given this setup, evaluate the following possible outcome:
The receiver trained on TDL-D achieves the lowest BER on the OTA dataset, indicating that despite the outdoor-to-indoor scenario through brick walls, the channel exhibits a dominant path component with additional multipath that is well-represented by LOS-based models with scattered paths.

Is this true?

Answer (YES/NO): NO